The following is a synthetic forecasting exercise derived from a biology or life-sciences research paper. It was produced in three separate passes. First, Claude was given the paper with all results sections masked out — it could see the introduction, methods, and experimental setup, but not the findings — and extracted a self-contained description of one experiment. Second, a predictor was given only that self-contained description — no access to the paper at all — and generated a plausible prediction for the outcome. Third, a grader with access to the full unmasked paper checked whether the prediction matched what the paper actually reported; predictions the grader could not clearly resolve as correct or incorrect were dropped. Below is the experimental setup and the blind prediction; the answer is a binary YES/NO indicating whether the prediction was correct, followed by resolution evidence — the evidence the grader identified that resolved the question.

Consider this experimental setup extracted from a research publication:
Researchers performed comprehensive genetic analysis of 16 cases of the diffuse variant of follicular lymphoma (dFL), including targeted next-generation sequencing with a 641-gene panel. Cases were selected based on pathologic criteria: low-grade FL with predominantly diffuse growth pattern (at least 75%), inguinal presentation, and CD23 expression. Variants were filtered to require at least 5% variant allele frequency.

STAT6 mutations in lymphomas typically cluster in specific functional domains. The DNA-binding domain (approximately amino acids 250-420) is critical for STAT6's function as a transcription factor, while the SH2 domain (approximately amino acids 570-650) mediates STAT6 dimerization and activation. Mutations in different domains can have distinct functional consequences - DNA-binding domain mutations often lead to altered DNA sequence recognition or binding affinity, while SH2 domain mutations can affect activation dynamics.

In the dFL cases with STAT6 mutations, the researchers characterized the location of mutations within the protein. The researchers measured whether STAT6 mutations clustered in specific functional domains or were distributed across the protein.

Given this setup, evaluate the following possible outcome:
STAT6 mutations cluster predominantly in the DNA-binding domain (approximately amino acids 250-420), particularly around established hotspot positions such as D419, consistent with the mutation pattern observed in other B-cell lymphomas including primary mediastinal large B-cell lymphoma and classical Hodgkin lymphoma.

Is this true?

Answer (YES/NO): YES